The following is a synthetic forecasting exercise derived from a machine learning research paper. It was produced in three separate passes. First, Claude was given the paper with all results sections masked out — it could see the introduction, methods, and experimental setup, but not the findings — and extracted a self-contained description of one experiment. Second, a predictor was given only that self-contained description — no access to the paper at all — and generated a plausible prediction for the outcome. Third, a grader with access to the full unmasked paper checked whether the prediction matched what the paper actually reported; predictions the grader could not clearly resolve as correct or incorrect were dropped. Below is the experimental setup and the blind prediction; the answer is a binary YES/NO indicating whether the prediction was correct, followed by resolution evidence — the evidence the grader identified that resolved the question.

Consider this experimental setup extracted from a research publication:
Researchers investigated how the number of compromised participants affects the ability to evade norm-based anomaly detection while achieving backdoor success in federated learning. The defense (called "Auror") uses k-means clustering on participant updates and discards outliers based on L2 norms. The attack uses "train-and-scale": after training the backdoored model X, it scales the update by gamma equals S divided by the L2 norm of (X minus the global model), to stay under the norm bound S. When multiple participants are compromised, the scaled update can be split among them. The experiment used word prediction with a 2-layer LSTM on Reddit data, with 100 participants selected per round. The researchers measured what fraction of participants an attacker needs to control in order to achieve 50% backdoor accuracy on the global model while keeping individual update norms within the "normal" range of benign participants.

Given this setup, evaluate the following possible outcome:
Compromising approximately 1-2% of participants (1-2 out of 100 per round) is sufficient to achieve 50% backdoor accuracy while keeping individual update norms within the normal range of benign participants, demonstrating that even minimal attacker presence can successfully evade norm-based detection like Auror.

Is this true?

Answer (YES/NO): NO